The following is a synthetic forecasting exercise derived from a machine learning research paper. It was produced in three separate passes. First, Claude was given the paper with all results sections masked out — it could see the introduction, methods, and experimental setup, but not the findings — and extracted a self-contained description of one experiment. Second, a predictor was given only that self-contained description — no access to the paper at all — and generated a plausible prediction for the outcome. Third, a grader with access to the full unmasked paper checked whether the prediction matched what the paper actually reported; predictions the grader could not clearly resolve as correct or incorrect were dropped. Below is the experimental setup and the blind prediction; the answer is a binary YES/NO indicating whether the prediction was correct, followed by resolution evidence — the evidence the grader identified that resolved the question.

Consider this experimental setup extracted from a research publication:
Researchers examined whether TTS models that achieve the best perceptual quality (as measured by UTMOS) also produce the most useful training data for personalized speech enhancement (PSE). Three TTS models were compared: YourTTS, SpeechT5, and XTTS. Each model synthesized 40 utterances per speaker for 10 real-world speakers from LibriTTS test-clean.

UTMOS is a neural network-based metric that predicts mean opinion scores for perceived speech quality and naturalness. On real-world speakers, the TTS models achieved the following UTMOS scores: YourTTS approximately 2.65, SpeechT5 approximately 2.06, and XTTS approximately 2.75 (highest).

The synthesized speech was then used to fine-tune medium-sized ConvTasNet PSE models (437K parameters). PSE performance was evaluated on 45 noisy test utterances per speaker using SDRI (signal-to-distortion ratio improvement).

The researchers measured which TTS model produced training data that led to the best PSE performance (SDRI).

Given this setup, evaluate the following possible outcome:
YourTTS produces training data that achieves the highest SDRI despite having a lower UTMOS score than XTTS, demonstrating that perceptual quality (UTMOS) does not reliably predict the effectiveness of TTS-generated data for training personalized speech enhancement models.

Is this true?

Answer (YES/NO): NO